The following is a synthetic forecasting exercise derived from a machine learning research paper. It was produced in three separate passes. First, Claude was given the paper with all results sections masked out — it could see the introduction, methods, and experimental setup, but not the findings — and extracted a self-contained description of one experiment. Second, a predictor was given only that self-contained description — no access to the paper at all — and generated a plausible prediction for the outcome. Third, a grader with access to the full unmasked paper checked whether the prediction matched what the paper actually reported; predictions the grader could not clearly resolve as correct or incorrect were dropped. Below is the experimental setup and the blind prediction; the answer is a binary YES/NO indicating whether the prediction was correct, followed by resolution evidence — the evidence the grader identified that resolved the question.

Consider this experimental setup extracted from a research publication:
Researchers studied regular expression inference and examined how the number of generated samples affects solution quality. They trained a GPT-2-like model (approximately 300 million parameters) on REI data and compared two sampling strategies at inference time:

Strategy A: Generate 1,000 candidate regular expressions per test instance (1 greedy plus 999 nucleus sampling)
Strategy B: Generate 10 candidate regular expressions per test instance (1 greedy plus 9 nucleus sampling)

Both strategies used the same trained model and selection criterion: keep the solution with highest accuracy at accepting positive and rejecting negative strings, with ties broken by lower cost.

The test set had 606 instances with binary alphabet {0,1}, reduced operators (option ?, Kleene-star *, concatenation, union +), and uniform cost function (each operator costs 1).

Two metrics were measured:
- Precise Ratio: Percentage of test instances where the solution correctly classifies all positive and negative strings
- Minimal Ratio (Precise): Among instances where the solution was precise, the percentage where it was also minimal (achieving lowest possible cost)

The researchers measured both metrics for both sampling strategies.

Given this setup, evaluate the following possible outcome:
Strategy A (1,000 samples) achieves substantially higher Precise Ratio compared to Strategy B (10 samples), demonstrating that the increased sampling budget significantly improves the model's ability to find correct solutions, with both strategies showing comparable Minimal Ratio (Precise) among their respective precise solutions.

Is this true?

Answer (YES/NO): NO